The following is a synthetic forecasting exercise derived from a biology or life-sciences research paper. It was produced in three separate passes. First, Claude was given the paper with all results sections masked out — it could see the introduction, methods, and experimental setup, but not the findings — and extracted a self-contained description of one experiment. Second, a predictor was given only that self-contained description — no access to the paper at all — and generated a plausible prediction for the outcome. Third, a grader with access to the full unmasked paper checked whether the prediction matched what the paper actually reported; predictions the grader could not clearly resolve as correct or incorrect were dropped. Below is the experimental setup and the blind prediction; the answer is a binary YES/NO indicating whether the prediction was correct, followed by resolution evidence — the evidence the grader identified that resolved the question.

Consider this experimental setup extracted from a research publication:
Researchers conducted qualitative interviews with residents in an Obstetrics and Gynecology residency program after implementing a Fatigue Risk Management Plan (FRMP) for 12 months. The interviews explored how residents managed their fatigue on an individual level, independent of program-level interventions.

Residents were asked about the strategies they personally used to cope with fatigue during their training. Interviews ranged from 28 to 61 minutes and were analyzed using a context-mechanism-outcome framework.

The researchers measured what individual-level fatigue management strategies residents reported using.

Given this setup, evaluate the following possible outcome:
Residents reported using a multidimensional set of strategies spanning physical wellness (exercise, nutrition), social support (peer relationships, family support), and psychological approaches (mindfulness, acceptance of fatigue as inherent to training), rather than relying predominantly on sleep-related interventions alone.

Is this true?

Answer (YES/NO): NO